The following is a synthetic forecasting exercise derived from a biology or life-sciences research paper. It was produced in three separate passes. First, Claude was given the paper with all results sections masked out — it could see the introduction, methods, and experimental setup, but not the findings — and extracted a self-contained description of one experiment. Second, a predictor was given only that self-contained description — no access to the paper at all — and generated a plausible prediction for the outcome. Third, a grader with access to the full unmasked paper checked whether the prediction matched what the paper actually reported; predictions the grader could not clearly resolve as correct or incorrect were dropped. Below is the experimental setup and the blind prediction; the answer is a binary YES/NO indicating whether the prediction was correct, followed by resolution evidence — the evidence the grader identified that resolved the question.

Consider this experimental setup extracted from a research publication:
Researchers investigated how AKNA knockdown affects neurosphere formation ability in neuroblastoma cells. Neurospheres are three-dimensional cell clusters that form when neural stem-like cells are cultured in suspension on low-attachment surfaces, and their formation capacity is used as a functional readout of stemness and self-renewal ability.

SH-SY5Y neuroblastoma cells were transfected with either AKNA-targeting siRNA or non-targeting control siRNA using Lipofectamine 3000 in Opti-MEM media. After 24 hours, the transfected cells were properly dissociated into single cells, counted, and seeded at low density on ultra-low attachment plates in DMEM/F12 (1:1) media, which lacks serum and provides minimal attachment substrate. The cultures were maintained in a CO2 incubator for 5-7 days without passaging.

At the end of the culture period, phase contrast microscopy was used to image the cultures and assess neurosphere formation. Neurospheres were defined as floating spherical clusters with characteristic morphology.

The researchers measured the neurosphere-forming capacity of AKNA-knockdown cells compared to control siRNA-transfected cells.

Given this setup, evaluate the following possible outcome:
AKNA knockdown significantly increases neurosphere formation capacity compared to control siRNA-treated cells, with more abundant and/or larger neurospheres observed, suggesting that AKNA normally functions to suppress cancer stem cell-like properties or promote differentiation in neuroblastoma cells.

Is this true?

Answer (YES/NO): NO